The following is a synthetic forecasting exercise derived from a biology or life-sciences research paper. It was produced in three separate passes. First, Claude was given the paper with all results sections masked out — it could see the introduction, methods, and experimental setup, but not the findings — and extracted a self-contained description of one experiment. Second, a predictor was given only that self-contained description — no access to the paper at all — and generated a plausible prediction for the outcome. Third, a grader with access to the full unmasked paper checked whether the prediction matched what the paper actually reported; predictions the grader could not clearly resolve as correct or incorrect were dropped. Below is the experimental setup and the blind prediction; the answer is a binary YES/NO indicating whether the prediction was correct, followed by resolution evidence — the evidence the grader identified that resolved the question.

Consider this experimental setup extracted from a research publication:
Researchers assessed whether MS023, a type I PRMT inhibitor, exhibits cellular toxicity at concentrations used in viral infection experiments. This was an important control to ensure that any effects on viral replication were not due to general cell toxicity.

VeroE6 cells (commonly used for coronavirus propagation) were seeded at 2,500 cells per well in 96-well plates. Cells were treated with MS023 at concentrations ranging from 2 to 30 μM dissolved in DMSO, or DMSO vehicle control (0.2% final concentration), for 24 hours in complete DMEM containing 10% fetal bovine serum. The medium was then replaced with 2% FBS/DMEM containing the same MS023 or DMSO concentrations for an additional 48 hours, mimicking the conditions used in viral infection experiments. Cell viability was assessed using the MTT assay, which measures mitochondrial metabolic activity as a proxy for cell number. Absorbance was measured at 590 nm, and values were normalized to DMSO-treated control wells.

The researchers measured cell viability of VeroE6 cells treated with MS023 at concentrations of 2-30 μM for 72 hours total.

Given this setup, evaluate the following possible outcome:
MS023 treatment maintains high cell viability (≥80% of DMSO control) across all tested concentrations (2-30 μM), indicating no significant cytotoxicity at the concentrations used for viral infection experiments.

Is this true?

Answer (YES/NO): YES